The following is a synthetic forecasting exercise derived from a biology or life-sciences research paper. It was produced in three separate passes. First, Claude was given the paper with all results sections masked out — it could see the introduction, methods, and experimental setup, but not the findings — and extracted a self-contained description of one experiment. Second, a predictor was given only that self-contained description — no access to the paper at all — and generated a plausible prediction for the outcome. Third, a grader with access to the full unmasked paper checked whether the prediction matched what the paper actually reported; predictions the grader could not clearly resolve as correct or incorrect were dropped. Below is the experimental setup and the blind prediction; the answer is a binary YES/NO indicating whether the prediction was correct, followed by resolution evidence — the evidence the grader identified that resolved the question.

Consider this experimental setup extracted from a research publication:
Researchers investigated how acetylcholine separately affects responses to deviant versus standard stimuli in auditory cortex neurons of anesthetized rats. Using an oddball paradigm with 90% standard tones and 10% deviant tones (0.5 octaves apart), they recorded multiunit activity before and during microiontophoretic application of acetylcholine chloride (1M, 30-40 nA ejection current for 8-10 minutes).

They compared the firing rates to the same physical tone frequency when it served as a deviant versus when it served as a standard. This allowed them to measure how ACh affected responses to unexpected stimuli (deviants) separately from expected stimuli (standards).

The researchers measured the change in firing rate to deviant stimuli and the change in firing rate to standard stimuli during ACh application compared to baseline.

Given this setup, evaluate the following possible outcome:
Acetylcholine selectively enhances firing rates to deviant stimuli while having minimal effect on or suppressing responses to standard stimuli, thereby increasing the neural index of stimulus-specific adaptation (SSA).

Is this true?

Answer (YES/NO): NO